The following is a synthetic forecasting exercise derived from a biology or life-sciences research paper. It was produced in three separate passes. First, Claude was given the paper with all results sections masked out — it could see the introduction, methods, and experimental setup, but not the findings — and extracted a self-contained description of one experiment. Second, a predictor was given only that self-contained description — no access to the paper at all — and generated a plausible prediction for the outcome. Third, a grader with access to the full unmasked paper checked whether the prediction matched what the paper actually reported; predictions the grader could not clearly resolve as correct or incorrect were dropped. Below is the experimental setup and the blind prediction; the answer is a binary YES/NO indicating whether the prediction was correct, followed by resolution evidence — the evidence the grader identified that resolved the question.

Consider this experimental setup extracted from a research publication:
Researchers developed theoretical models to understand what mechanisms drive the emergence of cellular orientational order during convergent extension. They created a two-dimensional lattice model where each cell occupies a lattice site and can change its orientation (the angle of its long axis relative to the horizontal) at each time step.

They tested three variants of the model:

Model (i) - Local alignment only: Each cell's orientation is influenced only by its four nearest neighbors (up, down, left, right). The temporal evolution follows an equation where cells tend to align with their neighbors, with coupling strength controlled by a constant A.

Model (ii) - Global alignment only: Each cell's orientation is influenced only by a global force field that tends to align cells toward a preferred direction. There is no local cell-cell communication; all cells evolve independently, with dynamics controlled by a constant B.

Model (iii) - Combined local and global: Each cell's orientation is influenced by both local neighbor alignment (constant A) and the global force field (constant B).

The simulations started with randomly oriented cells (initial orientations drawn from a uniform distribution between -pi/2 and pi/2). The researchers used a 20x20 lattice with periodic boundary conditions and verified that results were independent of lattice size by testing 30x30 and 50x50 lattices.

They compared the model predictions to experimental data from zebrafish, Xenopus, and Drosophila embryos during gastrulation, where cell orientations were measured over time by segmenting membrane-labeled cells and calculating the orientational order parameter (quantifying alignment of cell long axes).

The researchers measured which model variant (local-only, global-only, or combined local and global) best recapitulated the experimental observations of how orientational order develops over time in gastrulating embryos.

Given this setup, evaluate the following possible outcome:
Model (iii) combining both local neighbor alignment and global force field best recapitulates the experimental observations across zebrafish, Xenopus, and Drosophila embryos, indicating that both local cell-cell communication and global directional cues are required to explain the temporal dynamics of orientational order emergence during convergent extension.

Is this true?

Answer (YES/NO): YES